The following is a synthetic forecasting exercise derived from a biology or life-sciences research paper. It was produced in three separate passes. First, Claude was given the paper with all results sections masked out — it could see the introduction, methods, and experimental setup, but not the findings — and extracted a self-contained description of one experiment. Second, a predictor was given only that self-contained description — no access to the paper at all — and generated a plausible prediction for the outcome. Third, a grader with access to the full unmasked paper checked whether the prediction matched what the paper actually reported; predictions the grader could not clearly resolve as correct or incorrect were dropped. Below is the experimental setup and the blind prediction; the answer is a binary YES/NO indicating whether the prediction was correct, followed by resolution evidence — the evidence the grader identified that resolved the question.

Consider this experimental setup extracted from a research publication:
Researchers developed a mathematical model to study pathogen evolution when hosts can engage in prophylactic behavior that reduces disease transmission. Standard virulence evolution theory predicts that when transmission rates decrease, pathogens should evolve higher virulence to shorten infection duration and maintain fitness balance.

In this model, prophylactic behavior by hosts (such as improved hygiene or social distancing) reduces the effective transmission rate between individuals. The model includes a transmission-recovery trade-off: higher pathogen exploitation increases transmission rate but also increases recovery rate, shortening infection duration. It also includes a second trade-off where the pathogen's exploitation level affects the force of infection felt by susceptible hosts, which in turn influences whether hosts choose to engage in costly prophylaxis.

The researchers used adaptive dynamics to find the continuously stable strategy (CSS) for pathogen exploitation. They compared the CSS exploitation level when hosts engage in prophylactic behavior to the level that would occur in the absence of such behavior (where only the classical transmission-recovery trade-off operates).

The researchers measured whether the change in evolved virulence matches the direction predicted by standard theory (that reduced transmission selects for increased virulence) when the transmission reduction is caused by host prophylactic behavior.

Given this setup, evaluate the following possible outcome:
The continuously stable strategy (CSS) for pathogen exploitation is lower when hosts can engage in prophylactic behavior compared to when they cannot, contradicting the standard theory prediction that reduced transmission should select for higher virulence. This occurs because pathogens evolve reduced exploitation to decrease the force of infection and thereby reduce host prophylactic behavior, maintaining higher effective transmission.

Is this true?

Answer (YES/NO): YES